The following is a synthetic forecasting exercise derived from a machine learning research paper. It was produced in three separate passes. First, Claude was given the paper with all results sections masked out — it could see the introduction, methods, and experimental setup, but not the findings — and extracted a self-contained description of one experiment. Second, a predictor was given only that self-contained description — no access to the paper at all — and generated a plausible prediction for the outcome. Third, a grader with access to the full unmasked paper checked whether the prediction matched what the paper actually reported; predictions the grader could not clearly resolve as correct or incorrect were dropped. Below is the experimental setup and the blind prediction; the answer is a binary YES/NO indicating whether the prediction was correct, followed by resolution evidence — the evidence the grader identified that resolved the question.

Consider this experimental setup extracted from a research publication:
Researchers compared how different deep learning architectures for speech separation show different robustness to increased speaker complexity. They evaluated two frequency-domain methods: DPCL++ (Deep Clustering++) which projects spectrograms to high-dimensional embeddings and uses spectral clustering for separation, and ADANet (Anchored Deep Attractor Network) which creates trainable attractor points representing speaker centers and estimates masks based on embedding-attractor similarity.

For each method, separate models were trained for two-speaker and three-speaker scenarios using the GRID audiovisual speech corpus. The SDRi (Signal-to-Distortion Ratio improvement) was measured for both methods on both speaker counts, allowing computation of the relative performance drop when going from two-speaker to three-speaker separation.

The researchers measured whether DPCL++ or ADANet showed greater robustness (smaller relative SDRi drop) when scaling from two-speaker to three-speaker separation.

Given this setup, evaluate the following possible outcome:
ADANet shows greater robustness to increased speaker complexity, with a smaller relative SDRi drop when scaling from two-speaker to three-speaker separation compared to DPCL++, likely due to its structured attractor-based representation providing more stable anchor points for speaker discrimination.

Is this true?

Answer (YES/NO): YES